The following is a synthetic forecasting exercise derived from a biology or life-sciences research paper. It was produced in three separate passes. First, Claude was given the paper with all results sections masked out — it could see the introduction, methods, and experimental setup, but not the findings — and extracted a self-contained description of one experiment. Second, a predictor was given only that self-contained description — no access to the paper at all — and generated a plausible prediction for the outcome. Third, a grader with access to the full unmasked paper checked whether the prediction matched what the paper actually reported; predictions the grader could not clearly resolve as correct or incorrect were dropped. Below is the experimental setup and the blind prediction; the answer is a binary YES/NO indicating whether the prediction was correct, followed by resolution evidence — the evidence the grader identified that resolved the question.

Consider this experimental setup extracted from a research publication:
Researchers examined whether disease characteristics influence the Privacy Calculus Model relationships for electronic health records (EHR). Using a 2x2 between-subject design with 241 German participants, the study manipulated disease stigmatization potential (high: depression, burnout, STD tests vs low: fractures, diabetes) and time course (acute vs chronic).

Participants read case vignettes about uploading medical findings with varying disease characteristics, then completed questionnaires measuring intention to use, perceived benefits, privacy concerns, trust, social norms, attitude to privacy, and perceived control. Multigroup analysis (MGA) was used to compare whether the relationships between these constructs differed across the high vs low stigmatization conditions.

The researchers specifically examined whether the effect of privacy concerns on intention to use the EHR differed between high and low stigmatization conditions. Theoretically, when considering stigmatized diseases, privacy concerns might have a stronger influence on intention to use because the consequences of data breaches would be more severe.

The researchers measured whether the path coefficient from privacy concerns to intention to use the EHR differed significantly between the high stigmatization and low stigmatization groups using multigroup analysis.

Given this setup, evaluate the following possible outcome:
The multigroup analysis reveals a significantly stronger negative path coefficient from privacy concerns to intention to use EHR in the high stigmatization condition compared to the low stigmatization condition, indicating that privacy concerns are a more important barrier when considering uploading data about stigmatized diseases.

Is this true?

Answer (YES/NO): NO